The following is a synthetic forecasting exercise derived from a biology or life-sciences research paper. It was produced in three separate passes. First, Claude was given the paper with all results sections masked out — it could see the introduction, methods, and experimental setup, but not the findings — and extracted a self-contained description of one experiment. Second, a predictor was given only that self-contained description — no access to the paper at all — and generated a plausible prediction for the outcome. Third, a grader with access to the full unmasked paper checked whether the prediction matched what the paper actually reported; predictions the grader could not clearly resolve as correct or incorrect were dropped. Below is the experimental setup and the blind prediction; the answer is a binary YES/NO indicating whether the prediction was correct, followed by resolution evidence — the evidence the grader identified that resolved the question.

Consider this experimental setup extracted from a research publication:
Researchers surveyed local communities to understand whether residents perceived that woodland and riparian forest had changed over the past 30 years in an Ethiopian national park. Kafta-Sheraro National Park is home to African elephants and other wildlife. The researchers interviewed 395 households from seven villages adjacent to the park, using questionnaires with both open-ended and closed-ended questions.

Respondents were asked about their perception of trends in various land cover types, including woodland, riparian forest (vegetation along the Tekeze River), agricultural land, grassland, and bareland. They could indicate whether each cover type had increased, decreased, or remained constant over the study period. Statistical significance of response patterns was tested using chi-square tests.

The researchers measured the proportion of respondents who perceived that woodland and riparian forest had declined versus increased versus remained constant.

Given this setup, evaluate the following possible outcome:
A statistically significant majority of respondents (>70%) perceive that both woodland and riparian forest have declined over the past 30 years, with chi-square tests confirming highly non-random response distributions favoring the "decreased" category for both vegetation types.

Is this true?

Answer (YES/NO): YES